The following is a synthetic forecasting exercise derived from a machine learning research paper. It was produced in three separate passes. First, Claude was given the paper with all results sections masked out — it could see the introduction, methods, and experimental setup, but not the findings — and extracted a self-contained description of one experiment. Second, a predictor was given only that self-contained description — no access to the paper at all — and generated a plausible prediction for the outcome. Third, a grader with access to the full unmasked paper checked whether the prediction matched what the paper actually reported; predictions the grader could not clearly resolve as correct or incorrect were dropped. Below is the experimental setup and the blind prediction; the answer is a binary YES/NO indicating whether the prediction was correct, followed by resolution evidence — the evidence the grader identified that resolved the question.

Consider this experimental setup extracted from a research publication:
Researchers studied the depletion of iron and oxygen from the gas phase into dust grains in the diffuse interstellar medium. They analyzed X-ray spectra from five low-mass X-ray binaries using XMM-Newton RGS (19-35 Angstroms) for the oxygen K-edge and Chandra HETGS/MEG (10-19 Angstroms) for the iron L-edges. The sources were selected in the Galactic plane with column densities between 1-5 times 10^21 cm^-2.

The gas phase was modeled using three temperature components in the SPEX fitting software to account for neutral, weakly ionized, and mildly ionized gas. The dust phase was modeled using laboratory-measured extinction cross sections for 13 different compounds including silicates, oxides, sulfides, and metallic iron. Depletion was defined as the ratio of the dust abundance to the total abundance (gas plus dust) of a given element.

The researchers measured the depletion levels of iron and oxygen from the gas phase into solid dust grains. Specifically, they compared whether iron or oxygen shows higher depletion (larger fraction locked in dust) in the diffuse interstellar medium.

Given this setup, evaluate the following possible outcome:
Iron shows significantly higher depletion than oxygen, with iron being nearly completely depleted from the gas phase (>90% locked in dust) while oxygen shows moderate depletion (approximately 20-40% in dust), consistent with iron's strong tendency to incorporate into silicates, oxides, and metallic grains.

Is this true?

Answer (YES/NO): NO